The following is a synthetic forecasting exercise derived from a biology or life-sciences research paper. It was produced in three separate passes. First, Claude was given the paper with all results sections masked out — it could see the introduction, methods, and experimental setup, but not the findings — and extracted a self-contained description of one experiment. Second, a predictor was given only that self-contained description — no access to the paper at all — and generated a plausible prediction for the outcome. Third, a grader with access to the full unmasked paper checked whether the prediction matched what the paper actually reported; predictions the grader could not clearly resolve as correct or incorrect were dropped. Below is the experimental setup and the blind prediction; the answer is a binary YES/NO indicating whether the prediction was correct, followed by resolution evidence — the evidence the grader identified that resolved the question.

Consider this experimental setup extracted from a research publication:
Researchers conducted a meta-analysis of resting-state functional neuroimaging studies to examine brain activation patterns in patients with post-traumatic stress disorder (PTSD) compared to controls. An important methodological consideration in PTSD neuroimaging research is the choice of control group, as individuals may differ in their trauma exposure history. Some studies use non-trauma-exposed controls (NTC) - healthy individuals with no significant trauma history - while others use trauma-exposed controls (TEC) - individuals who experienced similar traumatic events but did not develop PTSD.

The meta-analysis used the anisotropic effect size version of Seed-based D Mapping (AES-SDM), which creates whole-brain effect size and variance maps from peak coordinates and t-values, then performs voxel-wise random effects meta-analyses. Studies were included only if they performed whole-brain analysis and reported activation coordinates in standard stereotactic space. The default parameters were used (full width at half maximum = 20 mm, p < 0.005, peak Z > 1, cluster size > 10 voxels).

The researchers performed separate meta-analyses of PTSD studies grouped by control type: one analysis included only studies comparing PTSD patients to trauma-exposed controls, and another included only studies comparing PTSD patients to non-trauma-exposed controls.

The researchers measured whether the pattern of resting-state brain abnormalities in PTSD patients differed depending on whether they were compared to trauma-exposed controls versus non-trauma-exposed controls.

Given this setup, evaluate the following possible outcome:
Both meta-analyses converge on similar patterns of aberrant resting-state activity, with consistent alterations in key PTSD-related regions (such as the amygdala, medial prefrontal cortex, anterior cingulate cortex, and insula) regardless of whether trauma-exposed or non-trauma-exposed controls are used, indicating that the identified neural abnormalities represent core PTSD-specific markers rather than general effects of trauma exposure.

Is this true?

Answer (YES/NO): NO